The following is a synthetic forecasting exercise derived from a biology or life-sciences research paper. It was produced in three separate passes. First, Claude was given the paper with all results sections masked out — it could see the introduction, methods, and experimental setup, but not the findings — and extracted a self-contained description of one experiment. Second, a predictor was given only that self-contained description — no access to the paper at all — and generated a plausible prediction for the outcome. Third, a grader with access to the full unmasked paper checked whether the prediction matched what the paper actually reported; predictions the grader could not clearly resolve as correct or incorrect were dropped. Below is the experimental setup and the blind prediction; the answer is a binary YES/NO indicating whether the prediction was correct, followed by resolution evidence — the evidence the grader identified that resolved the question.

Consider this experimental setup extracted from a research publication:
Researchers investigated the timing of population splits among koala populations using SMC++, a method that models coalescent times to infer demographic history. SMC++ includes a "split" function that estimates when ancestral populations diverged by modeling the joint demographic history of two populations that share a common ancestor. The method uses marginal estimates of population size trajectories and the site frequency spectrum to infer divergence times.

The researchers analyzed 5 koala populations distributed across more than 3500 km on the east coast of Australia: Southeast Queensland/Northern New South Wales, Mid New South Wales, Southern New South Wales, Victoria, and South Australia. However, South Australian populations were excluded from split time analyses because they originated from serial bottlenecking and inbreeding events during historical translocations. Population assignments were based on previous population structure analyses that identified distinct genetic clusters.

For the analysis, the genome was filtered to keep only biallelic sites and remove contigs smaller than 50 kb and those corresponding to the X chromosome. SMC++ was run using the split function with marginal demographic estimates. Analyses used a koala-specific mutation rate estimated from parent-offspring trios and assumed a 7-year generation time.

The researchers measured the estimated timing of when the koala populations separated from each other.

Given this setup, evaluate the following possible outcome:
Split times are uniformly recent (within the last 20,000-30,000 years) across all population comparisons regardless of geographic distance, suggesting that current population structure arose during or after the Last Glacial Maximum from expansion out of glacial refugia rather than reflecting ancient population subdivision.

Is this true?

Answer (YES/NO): NO